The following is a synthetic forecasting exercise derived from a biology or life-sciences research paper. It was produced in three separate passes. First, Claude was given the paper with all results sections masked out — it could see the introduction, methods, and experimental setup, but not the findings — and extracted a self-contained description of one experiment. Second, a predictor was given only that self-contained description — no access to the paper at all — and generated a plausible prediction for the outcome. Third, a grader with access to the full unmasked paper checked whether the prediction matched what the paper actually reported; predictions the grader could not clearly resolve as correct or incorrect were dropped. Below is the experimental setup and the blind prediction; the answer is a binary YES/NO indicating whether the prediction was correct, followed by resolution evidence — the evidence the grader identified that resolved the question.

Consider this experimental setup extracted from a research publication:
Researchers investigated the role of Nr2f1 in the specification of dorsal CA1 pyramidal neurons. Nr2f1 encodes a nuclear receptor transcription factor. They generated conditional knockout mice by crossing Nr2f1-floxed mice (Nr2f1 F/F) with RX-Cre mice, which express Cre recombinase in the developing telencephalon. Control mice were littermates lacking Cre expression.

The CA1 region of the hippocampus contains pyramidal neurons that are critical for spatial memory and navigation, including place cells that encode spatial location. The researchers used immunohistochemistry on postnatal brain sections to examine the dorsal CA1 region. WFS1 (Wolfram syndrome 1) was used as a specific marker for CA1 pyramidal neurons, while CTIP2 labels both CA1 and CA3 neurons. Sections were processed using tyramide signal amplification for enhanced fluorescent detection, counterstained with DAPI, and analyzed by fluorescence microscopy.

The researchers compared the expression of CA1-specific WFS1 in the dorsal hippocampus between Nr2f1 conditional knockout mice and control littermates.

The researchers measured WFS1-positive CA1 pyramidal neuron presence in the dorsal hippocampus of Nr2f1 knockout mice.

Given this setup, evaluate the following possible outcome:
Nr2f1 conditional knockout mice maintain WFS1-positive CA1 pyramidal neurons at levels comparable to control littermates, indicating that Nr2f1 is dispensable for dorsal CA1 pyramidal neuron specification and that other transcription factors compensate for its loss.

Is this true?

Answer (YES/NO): NO